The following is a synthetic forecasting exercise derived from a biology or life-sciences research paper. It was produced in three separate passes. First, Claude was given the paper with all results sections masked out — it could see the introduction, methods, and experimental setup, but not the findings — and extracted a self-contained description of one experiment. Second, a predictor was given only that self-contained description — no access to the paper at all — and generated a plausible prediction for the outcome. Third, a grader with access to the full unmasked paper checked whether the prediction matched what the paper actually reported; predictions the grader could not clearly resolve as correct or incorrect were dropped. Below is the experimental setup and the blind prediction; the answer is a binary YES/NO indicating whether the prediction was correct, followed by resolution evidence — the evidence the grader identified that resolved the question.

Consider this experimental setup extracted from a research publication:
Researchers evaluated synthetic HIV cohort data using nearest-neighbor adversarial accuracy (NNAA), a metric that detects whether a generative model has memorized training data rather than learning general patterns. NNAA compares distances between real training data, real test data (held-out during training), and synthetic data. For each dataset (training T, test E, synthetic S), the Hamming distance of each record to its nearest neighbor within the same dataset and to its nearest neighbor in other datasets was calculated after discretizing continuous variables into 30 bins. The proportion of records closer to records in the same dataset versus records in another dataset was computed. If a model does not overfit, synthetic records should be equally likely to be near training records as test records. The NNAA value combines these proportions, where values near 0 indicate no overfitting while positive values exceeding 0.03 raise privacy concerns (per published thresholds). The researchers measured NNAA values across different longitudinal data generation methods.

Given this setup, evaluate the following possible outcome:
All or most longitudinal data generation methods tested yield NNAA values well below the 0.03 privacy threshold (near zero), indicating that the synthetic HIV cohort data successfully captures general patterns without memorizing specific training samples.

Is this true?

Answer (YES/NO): NO